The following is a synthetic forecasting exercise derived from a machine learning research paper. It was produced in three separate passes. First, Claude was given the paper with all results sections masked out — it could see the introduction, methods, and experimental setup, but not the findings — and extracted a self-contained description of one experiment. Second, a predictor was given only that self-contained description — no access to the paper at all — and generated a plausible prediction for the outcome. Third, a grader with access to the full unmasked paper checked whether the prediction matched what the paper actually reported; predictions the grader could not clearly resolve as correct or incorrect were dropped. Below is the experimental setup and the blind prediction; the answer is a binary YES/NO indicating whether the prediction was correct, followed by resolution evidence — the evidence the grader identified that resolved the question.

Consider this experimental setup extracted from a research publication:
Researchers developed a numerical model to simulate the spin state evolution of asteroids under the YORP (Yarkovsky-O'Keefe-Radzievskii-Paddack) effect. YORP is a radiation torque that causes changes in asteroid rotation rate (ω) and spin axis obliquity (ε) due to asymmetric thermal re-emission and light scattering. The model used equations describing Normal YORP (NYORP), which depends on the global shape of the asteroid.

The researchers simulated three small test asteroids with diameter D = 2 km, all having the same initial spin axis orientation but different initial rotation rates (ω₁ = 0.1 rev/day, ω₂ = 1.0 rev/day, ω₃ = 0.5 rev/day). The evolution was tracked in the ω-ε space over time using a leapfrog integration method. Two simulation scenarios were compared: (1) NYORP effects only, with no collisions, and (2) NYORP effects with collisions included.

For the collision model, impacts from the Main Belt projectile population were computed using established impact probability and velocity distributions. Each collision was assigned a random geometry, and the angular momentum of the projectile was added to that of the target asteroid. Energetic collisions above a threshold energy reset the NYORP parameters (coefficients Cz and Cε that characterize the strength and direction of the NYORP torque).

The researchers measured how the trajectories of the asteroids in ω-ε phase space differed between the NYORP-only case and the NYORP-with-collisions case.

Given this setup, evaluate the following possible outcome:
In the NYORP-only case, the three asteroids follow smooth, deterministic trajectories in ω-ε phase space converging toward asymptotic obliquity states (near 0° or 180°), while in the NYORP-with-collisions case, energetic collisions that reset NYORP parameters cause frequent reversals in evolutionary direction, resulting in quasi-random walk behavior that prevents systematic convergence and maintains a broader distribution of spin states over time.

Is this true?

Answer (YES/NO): NO